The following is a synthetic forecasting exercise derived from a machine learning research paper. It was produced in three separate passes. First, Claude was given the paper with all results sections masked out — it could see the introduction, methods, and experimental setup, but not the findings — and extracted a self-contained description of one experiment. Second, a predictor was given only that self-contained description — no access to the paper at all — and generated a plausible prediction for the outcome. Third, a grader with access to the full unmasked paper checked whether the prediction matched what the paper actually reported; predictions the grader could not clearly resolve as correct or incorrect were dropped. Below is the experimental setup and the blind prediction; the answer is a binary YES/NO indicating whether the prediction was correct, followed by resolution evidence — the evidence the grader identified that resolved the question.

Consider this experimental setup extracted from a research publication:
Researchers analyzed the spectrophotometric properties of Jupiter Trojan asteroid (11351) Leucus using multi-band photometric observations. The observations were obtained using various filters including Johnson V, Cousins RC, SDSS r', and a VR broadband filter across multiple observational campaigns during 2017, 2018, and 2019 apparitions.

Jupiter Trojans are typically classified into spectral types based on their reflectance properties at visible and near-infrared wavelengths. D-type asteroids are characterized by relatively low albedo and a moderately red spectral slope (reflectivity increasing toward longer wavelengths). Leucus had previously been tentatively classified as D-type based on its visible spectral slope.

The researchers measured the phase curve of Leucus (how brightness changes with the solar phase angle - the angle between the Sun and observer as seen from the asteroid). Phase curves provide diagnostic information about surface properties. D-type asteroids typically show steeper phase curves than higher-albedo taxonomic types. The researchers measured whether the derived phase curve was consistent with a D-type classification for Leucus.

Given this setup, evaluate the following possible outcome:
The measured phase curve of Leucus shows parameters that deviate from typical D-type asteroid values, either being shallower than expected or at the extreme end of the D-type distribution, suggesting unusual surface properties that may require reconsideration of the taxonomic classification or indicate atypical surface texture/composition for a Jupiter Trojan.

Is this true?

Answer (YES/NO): NO